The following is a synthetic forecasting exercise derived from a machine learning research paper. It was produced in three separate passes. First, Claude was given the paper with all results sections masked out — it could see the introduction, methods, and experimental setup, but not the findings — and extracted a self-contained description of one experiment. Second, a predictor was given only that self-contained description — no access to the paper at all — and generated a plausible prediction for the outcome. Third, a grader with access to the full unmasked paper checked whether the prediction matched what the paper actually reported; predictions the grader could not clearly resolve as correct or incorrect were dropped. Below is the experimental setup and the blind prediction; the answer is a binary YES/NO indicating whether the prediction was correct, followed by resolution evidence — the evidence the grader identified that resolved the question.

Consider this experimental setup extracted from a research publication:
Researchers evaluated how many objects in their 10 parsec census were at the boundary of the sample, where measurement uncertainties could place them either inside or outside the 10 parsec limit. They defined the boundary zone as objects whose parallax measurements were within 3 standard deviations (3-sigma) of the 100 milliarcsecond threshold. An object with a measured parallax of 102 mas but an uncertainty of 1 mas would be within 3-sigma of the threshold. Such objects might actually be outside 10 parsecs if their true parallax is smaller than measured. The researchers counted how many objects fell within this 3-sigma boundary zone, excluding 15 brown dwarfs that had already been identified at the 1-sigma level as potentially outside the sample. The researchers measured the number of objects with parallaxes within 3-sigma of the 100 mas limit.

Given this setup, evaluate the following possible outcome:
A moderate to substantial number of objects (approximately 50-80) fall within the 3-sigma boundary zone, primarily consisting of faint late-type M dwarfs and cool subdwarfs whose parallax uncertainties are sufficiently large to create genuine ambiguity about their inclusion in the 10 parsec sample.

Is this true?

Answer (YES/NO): NO